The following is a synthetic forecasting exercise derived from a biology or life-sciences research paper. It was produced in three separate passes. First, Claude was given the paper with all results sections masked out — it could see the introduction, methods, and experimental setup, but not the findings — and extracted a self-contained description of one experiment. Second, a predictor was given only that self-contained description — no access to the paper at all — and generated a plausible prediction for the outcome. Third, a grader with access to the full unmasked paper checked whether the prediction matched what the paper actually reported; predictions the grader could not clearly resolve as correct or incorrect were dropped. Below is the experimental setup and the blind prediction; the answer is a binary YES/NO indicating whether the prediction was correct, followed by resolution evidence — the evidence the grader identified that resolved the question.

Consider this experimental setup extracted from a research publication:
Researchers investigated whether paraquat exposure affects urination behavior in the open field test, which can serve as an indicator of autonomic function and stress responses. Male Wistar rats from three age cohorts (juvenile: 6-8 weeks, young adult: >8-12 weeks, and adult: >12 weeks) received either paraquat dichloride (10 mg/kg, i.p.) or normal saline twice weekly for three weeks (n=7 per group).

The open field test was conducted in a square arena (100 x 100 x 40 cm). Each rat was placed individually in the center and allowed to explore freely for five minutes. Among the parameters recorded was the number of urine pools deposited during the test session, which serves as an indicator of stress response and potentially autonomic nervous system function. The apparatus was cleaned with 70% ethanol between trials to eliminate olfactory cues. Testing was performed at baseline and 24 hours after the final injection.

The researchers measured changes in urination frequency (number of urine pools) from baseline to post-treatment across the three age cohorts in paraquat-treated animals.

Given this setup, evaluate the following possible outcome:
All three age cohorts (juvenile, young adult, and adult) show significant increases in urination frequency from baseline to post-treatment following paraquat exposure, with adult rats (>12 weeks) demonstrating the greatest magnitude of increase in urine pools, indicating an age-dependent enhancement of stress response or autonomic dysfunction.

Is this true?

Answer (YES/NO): NO